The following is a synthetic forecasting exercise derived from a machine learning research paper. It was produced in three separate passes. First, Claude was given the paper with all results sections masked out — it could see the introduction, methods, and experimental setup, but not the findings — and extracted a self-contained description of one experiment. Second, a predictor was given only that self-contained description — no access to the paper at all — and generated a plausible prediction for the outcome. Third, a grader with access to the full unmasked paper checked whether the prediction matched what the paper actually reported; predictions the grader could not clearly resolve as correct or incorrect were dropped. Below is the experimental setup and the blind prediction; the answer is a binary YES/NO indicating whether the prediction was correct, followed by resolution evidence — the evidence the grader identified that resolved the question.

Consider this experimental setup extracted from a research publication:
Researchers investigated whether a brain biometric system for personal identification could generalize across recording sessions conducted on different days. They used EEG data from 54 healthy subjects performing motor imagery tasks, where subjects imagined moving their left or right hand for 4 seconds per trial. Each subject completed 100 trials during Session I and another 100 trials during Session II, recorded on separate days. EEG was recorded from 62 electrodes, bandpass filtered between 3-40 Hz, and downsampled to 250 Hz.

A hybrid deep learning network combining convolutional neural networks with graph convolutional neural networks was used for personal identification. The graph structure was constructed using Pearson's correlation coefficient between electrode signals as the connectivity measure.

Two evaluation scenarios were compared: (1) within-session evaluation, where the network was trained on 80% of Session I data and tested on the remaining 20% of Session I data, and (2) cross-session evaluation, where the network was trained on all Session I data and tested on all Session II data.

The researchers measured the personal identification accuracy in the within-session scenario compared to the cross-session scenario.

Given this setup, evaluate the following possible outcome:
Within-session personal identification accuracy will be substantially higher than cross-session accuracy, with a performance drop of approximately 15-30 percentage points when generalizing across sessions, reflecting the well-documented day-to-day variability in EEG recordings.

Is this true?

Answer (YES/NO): NO